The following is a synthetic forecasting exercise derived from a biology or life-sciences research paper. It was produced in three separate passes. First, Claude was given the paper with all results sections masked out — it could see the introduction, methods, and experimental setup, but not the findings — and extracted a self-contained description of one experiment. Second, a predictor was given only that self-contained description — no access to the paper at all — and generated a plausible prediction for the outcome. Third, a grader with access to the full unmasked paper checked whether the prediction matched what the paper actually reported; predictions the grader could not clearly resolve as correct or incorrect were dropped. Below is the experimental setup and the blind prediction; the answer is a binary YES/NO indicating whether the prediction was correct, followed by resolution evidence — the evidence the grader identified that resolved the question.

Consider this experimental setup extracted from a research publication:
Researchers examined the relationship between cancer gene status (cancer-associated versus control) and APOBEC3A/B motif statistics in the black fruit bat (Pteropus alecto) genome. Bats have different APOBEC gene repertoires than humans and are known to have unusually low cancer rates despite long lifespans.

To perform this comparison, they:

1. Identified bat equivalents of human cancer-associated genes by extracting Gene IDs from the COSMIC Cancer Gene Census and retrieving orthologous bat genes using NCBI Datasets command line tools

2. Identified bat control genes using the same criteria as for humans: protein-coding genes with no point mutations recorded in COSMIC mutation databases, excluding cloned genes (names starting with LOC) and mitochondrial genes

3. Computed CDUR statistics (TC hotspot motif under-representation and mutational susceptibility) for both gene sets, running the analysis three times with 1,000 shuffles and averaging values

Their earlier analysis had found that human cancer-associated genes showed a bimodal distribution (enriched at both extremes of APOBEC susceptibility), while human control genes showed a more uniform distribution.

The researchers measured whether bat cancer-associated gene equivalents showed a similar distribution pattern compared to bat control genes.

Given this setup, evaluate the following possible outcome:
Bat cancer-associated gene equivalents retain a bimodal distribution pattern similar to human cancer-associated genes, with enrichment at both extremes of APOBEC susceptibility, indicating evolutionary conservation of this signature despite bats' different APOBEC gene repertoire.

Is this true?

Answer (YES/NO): YES